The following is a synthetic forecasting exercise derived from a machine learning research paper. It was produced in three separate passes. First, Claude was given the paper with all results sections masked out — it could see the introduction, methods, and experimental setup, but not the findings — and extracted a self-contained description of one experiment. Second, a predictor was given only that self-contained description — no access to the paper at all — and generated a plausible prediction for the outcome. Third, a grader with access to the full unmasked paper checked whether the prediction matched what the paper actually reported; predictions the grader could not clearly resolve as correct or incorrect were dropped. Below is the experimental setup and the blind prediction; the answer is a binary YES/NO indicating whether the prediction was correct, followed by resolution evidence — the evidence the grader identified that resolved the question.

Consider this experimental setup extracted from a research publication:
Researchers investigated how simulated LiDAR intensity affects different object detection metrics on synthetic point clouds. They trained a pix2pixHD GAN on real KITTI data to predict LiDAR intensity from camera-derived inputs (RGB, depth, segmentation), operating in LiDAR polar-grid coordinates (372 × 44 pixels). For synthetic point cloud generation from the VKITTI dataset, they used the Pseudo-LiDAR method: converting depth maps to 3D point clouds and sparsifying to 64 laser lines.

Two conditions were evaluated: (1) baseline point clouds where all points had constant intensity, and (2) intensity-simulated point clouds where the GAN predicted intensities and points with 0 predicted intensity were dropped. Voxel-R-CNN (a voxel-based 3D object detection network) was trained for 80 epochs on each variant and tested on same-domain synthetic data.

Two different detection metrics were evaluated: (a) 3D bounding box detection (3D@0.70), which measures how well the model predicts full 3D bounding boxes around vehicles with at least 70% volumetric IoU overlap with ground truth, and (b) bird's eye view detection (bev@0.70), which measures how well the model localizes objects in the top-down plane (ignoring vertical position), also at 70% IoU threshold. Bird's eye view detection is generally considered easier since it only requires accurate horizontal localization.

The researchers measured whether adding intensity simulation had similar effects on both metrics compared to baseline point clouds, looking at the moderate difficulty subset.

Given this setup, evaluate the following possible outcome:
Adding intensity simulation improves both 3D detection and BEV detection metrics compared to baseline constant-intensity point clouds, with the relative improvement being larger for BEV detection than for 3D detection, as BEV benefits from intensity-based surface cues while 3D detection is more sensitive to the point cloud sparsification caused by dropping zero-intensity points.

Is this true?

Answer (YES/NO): YES